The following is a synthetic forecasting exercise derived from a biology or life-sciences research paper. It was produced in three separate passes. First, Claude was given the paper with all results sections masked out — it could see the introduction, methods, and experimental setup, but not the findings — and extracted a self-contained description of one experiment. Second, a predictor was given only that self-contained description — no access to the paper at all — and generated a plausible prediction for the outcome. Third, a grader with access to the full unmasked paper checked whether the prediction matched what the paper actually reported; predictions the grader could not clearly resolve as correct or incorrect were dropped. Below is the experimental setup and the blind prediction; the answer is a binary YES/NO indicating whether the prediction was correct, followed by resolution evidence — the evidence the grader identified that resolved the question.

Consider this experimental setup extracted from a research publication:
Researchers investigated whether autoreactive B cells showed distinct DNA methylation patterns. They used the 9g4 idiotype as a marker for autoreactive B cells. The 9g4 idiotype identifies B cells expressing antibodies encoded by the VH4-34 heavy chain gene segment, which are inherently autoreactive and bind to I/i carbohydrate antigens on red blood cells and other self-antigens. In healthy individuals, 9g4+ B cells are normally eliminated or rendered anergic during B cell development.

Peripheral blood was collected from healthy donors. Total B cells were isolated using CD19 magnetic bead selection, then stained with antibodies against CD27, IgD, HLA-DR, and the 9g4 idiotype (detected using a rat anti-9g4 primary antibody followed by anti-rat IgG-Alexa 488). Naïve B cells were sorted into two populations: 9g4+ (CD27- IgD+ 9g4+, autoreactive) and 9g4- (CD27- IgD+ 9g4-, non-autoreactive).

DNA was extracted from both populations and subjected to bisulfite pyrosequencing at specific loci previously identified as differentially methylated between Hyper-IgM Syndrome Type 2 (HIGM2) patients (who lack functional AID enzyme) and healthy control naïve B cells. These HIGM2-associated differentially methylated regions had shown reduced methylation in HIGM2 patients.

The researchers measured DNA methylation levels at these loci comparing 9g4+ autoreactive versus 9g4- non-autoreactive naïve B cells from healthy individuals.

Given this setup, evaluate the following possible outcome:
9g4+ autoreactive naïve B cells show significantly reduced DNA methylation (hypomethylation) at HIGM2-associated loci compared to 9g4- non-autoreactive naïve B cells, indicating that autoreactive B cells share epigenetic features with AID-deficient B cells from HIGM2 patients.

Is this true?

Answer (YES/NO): YES